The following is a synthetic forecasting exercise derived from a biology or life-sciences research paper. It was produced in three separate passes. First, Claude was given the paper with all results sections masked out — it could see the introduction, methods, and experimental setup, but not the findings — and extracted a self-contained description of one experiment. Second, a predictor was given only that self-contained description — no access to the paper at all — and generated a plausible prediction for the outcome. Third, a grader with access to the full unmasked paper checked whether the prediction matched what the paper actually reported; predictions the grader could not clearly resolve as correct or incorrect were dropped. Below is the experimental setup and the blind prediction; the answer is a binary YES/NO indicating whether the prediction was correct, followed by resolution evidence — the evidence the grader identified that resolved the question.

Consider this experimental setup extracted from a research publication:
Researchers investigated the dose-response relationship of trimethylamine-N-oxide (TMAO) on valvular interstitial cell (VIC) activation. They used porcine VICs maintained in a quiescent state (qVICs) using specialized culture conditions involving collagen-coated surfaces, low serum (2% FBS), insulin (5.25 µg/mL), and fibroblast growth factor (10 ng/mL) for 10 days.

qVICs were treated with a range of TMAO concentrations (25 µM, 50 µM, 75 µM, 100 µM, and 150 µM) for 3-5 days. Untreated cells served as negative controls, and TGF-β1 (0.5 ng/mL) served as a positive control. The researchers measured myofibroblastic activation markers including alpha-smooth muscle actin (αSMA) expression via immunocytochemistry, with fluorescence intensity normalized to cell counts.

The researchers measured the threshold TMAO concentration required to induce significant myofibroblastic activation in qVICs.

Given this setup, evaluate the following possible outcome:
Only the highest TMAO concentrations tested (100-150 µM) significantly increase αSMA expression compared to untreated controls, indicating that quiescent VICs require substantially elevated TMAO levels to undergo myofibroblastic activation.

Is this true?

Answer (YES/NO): NO